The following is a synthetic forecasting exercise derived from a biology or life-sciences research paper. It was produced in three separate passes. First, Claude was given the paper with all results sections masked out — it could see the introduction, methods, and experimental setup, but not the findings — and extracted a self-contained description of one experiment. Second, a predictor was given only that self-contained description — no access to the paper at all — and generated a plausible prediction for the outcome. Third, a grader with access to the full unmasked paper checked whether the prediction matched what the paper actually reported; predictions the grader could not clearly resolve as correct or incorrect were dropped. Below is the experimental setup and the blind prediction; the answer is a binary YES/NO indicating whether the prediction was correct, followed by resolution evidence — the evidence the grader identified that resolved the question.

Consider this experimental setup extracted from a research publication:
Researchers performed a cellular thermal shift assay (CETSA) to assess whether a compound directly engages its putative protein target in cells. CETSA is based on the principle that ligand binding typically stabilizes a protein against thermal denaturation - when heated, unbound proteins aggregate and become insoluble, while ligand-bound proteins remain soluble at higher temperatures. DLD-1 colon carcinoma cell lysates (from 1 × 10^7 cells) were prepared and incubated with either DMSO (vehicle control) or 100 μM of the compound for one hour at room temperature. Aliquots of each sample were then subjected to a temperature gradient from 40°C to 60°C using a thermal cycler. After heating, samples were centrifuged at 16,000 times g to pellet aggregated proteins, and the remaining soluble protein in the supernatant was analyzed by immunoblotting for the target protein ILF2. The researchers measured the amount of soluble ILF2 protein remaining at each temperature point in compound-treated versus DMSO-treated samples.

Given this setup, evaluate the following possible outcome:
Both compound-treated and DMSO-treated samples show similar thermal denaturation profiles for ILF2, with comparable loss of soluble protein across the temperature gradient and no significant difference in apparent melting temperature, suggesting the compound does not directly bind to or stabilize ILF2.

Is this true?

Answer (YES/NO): NO